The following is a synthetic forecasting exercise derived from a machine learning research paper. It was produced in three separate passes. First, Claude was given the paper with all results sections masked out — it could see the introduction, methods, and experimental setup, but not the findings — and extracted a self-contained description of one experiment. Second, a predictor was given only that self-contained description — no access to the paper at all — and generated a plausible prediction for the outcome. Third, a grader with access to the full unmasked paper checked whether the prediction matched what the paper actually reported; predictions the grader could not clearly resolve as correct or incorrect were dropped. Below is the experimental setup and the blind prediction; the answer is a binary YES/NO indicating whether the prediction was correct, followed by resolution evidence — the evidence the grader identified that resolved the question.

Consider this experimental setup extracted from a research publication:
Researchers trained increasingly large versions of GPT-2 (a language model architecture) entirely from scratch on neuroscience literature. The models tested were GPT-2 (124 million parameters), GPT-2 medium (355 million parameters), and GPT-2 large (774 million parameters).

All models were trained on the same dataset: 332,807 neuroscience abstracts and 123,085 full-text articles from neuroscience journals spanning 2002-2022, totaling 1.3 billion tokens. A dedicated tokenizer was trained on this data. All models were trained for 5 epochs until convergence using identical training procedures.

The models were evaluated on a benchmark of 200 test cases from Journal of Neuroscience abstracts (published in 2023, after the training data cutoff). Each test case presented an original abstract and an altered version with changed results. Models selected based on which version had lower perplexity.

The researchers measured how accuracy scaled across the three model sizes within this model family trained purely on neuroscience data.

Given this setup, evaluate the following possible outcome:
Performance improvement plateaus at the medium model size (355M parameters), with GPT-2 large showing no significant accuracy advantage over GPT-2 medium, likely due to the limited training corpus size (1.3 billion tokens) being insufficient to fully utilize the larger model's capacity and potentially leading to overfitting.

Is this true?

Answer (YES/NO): NO